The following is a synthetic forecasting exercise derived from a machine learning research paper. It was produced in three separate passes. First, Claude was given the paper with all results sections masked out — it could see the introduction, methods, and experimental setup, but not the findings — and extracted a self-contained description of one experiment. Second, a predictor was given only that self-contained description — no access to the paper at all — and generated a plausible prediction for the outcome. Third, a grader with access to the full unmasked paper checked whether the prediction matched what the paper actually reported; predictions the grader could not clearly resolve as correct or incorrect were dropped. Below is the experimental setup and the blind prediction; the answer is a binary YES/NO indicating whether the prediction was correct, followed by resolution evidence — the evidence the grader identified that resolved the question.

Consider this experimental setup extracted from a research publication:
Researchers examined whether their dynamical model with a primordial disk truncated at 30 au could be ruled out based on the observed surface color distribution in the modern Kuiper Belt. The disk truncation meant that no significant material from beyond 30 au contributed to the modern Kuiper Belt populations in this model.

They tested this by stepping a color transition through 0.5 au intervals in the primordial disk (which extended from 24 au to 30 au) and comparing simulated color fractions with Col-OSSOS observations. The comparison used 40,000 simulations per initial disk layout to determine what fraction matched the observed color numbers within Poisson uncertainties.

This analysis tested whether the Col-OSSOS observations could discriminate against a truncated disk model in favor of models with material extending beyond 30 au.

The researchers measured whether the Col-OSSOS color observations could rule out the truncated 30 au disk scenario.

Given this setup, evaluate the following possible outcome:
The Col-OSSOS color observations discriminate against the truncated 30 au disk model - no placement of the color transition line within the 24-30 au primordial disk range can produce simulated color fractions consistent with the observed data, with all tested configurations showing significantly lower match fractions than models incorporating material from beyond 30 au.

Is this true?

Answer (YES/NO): NO